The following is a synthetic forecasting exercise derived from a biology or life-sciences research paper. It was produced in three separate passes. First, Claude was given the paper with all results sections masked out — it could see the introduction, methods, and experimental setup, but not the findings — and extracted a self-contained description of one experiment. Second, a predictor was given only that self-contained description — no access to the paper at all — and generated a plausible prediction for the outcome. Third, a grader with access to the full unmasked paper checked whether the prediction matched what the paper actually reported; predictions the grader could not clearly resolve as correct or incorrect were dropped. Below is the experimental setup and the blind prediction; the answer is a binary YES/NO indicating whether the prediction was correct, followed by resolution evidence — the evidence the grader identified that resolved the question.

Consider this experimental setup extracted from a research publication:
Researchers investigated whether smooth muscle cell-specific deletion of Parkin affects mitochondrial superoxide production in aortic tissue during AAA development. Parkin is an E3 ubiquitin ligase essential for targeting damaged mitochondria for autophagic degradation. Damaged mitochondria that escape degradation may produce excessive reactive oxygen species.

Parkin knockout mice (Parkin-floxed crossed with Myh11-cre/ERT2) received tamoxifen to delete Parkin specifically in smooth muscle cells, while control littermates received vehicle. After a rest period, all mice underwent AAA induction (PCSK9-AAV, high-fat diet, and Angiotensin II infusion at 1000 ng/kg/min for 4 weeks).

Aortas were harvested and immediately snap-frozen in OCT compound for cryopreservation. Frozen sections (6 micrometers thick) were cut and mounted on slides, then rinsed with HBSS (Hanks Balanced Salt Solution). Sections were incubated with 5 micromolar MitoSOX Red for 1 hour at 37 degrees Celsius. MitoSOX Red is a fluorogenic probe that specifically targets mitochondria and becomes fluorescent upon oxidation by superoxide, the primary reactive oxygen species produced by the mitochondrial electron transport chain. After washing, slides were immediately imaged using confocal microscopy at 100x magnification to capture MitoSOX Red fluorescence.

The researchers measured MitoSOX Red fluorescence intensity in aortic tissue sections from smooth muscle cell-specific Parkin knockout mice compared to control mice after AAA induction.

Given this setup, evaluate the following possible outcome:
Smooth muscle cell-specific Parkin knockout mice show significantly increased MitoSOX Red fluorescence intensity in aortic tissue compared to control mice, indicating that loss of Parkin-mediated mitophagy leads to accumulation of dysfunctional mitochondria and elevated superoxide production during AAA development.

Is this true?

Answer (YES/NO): YES